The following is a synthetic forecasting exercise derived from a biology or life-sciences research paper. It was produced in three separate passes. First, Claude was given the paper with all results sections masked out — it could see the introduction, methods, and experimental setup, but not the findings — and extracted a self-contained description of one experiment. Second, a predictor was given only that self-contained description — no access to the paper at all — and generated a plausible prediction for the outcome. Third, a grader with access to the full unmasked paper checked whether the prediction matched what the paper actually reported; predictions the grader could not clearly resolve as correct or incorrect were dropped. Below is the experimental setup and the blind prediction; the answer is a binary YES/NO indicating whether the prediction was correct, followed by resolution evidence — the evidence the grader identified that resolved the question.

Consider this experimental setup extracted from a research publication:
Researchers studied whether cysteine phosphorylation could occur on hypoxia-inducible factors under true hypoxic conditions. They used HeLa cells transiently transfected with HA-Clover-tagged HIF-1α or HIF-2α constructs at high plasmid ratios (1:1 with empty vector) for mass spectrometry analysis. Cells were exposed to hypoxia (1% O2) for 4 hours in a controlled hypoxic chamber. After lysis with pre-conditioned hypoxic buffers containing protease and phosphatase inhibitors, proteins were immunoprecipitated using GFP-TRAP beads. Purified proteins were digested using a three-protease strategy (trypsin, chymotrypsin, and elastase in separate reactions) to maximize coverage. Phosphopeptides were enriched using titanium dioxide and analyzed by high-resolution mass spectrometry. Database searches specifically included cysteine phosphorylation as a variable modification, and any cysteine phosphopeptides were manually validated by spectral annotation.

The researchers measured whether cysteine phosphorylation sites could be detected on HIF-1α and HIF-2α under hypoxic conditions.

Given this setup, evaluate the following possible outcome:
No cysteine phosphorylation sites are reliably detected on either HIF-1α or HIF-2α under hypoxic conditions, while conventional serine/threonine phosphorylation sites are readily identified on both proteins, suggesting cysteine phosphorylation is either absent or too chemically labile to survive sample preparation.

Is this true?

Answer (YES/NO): NO